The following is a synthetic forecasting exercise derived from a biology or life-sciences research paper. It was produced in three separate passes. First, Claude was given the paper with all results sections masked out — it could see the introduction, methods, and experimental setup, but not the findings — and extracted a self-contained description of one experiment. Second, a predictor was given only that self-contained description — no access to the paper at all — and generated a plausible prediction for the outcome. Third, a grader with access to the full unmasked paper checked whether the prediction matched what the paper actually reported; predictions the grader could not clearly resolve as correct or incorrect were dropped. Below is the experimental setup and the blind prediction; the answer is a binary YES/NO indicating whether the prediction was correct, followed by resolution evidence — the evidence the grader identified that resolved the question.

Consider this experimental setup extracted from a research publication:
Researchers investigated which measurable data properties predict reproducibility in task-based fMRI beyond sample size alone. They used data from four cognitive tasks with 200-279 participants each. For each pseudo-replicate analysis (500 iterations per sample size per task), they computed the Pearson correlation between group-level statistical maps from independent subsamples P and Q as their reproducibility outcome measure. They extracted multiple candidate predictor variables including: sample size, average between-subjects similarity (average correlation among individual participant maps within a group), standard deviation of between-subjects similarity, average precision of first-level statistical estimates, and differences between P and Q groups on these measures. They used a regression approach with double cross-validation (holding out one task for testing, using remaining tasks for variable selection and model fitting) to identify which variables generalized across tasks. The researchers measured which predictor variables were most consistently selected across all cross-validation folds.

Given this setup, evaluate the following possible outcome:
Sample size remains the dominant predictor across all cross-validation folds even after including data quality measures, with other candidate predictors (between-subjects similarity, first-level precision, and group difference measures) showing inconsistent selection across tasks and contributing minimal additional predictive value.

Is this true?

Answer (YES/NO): NO